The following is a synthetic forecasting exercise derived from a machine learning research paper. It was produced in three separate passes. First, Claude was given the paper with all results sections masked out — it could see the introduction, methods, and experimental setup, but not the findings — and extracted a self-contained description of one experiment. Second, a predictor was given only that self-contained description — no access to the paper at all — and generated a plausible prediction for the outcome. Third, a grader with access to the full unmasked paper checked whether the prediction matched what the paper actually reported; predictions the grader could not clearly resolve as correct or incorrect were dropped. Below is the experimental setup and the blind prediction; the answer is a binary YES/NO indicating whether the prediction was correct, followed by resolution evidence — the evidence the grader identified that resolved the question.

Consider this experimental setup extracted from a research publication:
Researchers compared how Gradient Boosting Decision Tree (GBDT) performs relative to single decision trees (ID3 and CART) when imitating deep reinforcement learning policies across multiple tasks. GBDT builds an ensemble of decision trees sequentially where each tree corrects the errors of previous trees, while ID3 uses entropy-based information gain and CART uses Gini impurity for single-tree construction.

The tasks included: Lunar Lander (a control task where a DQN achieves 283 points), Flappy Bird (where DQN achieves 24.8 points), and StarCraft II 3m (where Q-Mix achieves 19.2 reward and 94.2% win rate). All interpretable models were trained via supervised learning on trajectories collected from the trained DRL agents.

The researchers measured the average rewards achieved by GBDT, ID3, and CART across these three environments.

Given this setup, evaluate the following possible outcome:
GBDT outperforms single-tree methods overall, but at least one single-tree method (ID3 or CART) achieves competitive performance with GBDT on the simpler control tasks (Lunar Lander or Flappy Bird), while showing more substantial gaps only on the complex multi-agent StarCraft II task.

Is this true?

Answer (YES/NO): NO